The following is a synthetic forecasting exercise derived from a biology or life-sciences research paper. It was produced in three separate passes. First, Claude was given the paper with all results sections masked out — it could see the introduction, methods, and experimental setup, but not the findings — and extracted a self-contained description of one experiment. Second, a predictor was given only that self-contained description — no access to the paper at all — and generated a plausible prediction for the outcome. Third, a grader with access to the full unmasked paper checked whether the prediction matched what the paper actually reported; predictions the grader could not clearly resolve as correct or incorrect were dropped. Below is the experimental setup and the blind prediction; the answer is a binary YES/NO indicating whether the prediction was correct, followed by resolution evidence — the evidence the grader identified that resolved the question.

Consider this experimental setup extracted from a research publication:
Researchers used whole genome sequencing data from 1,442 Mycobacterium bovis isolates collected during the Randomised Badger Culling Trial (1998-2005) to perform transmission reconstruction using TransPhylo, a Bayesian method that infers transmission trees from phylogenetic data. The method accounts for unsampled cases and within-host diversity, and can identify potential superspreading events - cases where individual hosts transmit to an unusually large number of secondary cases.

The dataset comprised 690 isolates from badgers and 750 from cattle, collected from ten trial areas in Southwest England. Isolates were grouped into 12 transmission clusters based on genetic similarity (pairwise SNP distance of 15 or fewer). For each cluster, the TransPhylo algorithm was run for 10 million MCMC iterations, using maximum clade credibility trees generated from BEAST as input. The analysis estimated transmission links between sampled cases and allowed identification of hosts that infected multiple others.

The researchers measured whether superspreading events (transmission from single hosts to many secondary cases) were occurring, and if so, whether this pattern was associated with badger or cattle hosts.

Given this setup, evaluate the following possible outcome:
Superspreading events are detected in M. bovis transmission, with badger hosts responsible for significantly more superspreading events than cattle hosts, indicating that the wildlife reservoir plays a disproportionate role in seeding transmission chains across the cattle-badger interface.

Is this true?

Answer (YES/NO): NO